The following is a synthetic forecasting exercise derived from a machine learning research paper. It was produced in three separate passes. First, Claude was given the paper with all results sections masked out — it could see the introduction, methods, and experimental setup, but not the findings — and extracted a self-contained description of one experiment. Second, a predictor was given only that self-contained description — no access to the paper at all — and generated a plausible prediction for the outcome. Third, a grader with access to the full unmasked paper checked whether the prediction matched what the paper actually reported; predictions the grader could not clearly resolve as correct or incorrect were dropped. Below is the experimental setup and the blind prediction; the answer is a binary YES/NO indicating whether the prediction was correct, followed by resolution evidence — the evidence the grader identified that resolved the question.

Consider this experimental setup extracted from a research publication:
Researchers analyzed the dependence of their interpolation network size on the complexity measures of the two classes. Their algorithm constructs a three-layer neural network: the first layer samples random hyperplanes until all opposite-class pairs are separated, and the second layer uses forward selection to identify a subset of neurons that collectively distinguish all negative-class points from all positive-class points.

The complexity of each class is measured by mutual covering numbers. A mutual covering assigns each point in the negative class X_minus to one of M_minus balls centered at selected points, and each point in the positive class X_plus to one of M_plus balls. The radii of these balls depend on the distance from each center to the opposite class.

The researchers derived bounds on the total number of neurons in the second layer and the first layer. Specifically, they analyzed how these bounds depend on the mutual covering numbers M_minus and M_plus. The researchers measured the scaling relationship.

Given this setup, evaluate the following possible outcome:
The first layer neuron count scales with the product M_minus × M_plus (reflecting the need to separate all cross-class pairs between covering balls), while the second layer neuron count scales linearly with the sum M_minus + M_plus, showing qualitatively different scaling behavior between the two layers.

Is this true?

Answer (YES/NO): NO